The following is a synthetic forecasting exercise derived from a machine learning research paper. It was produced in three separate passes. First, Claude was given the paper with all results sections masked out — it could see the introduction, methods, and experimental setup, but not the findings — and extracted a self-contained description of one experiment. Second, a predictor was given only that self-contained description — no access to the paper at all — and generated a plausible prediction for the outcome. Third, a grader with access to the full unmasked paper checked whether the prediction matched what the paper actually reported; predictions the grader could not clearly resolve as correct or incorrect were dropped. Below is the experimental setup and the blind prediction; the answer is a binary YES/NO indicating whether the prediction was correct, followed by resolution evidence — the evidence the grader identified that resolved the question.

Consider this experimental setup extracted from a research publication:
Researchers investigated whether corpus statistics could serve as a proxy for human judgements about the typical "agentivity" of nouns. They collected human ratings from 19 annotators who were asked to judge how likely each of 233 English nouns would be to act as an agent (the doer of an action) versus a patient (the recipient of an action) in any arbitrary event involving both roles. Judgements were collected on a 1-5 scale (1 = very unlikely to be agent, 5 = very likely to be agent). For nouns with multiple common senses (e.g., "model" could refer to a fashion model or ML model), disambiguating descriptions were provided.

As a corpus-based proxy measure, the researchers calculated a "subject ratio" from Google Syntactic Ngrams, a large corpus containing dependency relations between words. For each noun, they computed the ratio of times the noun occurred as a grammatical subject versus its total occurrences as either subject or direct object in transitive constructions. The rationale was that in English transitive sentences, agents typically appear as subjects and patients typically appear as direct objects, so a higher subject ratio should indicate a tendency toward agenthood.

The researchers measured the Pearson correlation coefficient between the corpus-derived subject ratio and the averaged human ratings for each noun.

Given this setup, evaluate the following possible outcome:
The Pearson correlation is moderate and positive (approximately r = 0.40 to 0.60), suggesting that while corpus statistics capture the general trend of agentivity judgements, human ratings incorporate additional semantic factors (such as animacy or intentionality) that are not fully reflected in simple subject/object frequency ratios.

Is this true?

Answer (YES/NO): NO